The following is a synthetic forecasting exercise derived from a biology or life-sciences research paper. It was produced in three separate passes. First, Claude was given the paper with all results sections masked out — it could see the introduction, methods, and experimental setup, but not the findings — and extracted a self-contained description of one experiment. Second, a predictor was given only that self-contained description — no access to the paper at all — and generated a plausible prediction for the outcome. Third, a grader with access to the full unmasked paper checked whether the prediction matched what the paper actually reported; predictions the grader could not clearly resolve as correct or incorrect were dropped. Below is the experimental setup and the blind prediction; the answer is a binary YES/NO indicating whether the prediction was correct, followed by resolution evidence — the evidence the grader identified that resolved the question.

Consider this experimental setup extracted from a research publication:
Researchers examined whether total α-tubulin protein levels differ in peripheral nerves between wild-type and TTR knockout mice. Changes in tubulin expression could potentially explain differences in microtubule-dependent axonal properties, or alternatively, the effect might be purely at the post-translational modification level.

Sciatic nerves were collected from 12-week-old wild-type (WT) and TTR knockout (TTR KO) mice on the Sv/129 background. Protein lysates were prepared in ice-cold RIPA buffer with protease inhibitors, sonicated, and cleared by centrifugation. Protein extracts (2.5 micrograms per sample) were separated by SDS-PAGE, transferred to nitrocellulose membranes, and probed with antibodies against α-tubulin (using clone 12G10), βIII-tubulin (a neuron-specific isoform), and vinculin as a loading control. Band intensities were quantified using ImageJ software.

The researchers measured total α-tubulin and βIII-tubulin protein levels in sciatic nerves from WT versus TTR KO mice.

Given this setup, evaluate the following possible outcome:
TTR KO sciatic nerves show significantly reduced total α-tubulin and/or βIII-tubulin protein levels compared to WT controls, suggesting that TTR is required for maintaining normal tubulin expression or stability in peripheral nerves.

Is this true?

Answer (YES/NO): NO